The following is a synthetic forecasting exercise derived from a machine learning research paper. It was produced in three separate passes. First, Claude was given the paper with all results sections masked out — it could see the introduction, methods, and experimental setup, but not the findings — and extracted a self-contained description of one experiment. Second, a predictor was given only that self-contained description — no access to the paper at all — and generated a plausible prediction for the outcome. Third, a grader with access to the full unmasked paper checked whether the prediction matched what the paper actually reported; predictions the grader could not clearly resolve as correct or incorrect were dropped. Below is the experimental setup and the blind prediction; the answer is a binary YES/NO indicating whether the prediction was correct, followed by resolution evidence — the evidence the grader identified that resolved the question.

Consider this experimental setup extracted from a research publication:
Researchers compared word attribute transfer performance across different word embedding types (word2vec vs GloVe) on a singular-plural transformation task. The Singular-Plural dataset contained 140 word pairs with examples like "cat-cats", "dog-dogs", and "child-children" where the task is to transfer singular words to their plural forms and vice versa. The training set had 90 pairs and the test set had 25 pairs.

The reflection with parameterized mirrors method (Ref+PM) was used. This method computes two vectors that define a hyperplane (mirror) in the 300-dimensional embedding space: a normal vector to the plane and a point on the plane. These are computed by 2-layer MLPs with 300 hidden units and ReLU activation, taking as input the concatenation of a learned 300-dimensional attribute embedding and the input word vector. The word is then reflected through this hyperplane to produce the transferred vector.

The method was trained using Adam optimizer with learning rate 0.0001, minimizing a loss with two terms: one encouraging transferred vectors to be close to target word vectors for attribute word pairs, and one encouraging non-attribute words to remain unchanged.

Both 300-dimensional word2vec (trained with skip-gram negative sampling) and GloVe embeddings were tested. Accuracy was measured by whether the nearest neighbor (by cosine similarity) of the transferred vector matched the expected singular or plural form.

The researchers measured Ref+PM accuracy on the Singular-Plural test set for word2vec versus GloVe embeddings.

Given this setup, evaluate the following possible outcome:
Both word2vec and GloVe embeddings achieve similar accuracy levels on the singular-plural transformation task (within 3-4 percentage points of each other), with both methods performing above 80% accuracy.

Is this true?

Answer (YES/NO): NO